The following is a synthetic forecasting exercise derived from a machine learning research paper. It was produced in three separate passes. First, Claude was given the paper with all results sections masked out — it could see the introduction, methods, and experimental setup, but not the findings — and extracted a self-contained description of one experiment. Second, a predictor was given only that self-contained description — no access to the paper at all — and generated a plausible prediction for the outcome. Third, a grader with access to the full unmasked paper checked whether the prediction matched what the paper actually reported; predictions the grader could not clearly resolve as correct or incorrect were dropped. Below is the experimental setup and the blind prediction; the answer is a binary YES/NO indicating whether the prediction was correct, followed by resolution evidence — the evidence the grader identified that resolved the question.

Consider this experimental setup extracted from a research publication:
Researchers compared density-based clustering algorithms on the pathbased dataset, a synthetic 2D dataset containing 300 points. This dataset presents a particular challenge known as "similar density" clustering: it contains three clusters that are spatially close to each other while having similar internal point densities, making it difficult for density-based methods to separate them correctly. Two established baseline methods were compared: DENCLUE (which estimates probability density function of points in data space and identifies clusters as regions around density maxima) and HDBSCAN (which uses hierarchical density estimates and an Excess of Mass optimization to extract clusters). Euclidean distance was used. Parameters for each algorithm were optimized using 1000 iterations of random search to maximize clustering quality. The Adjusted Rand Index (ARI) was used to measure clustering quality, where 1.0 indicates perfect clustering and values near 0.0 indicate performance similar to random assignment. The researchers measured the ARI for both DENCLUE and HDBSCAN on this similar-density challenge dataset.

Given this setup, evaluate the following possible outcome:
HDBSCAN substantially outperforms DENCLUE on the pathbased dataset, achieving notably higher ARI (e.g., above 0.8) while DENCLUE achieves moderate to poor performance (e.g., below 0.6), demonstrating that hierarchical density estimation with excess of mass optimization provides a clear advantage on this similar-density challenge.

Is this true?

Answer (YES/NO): NO